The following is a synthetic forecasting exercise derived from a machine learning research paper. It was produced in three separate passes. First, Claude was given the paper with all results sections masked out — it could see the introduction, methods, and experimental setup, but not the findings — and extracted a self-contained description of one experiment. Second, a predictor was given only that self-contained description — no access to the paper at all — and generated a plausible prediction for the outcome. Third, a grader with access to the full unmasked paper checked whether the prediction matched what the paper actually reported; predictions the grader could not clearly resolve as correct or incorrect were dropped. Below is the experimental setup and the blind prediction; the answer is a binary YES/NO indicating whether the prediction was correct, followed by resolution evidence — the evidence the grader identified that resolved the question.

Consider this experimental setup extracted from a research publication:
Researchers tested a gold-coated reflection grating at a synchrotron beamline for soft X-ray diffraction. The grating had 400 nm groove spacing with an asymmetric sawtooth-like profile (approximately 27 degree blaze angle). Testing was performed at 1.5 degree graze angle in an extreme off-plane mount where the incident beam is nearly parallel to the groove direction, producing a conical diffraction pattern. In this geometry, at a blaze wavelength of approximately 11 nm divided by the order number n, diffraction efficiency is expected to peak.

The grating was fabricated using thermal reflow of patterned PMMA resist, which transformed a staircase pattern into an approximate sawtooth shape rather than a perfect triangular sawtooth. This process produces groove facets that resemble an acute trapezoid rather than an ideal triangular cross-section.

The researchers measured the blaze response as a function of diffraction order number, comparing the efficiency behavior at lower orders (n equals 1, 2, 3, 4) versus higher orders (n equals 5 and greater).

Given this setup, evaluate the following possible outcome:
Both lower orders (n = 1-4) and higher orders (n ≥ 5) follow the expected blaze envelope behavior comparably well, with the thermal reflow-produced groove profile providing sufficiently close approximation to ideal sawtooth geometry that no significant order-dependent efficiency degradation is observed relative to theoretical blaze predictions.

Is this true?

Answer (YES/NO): NO